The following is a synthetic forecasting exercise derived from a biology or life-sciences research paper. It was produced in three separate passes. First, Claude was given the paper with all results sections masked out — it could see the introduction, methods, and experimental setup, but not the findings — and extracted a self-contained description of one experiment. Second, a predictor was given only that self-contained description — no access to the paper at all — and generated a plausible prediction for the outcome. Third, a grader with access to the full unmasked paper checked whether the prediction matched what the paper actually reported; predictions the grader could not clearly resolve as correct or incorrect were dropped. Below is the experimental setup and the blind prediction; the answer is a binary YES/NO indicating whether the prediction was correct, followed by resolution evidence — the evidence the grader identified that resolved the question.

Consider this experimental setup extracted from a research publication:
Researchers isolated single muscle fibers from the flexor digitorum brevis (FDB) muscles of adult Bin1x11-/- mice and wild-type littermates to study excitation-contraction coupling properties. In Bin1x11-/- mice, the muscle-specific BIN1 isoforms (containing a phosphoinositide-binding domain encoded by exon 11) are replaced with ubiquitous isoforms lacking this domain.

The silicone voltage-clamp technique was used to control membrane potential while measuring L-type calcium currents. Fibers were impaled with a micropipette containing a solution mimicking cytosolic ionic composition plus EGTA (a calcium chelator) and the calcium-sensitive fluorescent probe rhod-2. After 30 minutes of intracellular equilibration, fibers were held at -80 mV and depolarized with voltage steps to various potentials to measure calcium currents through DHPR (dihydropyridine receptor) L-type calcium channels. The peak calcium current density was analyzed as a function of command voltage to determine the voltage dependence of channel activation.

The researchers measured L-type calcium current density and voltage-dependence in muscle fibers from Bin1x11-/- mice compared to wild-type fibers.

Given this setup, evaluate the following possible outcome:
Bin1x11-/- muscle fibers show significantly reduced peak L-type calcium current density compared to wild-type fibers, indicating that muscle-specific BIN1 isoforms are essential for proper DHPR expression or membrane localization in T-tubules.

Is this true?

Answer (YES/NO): NO